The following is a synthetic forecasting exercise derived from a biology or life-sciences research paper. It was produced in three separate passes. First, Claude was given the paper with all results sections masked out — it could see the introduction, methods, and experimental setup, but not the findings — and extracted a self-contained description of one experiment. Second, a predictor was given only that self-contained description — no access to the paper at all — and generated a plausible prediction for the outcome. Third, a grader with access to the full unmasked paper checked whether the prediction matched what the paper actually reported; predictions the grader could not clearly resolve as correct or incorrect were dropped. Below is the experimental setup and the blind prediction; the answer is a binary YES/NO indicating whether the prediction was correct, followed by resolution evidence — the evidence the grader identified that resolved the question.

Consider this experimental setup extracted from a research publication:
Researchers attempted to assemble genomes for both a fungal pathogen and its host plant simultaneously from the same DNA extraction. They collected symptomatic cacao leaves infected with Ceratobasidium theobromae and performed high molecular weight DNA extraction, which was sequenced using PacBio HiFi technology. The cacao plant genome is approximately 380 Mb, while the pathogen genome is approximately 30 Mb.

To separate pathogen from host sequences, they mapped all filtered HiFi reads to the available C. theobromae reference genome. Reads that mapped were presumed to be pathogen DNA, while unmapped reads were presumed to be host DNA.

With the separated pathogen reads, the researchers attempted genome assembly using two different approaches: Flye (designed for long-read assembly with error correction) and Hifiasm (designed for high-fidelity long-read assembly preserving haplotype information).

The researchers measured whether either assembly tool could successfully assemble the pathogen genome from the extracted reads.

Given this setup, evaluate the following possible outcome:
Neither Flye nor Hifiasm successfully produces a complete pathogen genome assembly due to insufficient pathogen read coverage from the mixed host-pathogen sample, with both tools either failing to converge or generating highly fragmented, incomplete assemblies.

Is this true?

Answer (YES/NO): YES